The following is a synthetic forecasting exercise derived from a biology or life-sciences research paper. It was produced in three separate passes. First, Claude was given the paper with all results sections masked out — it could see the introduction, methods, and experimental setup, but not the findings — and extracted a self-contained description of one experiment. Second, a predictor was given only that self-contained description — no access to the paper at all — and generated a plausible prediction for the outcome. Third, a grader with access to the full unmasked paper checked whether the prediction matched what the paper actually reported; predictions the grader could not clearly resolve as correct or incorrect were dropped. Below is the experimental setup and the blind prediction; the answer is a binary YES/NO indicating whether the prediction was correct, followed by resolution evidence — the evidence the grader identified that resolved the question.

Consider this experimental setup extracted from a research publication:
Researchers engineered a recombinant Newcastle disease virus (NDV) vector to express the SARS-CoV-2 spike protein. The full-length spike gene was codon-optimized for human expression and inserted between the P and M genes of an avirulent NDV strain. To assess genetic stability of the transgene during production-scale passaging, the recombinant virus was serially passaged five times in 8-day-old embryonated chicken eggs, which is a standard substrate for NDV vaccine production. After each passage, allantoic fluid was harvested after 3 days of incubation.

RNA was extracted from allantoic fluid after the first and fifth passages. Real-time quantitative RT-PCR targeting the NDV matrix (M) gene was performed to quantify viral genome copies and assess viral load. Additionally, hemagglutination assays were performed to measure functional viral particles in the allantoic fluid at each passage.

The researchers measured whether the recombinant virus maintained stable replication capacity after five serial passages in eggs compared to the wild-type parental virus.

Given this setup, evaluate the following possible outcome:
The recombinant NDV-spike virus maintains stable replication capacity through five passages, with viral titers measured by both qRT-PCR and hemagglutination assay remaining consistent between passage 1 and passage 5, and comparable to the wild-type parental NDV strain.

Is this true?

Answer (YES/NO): YES